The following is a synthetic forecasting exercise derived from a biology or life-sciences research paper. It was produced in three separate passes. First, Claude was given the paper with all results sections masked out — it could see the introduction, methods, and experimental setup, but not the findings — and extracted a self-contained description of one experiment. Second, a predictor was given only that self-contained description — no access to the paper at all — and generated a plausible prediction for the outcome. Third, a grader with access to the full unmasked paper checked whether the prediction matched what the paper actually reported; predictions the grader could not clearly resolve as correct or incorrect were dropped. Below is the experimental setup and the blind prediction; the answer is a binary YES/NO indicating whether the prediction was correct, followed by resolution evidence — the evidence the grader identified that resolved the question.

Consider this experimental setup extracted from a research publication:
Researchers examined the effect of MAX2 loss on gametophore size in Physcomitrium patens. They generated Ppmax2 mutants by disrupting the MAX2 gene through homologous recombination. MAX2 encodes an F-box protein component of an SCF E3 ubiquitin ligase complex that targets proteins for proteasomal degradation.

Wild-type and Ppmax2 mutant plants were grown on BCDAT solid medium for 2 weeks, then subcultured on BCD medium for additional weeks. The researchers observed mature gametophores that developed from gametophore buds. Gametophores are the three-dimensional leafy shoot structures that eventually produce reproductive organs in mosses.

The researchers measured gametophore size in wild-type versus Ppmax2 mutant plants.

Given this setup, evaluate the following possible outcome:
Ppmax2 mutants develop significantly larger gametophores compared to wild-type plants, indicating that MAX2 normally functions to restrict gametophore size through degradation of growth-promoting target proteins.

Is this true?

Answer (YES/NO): YES